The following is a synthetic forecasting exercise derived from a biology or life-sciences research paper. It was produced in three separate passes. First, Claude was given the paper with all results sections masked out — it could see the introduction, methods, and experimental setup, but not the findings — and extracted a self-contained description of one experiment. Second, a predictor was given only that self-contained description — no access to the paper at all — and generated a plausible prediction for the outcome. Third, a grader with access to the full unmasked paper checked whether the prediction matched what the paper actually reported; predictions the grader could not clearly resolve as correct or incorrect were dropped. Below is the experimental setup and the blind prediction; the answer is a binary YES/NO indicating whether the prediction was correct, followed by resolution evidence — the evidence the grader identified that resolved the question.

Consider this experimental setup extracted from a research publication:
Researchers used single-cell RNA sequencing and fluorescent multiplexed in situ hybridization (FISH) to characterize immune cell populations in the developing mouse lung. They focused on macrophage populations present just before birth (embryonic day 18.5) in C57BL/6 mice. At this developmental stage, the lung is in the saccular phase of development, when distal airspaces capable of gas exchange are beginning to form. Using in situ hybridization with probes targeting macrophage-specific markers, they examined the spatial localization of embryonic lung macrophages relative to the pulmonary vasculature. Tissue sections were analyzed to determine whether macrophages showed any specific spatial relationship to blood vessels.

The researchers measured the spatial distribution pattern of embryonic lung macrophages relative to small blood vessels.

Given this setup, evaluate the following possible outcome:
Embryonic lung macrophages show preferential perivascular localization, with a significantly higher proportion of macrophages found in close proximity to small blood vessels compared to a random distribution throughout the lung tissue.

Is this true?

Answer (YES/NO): YES